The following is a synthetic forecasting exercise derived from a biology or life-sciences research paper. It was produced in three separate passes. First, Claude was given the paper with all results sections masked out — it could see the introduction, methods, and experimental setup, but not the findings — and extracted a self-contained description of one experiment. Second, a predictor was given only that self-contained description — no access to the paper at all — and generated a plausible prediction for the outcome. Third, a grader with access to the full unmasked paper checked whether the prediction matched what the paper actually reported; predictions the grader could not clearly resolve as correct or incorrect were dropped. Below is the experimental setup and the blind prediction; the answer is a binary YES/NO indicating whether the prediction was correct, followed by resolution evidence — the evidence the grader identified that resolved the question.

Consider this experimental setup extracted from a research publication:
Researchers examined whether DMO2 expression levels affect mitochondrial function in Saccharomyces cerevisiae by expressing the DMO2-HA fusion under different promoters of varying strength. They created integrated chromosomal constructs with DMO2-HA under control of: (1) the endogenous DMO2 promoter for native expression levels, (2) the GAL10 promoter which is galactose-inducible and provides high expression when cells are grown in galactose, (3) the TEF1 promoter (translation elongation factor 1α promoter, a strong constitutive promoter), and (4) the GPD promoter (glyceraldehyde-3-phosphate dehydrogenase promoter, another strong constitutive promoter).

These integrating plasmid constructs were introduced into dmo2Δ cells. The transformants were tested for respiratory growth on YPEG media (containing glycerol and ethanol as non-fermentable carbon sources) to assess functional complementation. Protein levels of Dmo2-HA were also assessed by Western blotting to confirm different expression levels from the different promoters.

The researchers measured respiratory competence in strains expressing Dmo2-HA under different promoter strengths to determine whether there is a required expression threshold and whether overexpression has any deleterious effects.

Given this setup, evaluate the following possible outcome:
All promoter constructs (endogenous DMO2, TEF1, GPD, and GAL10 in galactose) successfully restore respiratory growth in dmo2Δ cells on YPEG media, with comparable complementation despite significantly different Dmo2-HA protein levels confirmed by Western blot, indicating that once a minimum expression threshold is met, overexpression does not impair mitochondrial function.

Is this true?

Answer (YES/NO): NO